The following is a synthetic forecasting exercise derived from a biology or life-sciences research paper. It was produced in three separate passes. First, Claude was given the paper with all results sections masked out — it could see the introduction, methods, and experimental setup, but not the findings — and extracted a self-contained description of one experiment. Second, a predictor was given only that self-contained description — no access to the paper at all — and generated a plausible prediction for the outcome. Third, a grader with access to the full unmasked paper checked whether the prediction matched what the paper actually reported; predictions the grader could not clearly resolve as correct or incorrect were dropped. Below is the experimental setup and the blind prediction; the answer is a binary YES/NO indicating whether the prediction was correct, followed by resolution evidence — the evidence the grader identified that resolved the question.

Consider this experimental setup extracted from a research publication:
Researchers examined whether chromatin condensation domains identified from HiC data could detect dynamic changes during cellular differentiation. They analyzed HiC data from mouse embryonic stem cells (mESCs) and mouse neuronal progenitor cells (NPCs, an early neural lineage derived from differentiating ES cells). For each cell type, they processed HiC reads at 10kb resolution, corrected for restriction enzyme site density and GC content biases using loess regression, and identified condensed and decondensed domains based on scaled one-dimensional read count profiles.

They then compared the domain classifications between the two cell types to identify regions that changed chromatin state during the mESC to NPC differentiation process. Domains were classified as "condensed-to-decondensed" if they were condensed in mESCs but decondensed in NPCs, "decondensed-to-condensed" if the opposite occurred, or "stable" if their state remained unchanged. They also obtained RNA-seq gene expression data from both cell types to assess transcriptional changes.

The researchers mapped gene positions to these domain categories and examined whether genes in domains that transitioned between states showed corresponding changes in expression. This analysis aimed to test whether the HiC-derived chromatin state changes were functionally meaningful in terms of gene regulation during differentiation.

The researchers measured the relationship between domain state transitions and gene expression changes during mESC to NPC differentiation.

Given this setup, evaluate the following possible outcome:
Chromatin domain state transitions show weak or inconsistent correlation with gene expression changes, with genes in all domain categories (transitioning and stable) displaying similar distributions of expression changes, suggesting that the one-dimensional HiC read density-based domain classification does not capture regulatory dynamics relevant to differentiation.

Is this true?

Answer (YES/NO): NO